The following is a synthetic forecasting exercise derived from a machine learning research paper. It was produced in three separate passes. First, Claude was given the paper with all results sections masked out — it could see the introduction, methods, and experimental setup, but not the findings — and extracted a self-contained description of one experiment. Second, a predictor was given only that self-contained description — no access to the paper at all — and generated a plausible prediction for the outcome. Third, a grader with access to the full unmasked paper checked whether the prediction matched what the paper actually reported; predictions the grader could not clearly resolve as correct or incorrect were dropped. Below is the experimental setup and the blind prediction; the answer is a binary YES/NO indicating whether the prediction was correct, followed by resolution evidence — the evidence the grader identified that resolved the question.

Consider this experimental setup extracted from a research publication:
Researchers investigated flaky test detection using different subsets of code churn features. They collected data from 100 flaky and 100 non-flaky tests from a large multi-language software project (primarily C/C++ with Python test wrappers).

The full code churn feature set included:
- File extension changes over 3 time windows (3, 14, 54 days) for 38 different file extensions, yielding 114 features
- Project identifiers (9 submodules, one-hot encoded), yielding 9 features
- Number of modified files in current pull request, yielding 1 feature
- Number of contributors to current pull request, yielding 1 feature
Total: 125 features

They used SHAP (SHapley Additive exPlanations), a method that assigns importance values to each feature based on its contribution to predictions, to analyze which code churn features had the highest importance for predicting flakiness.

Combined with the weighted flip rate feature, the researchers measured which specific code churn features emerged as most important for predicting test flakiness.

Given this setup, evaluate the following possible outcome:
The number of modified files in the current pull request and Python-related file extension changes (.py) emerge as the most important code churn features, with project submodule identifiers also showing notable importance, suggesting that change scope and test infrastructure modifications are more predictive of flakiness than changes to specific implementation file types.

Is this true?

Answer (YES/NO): NO